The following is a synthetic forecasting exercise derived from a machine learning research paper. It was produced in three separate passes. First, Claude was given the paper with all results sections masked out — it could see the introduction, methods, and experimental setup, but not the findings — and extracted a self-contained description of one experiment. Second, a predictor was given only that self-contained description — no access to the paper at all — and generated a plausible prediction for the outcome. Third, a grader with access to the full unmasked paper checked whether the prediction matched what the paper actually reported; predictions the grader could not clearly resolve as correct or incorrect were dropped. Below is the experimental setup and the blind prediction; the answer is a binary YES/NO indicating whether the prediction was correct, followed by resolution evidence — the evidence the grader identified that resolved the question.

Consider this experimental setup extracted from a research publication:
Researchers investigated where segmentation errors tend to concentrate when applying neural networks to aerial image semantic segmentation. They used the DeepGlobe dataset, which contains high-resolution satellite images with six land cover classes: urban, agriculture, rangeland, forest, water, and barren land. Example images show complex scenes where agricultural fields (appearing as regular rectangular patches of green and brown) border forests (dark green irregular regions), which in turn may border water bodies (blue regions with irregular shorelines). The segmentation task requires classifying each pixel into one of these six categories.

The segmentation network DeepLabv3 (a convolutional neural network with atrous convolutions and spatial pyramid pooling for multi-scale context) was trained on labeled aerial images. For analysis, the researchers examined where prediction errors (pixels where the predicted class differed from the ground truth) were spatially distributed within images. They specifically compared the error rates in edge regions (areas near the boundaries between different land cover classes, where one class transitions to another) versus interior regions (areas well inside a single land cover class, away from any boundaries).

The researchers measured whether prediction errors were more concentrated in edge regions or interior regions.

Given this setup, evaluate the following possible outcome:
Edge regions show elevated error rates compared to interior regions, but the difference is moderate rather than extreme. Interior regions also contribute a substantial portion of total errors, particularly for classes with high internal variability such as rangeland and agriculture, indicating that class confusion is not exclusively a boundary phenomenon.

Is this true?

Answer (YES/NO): NO